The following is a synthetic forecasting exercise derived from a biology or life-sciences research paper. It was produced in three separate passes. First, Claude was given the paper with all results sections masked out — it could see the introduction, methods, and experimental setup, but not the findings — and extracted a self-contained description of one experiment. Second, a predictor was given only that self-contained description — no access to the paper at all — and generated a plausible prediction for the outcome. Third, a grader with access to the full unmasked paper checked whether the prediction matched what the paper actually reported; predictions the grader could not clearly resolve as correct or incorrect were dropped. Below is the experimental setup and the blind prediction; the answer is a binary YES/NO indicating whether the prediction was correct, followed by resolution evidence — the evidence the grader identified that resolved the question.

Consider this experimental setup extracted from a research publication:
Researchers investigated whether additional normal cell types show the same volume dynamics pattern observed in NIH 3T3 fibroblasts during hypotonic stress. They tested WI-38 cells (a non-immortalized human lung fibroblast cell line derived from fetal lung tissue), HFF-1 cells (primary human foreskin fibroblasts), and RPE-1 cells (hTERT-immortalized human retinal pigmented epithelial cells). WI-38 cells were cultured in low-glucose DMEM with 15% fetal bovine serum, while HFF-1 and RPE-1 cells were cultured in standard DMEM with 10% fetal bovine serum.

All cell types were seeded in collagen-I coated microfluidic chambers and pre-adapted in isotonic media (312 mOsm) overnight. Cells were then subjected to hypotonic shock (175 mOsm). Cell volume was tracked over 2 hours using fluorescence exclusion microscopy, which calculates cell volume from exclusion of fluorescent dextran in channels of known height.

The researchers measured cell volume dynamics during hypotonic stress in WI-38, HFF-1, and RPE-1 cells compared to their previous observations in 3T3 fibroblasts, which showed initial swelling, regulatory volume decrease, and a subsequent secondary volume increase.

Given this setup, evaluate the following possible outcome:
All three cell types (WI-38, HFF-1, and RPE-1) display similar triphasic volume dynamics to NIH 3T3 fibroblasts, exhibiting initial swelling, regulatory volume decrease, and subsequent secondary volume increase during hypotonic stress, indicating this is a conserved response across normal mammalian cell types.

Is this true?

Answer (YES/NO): YES